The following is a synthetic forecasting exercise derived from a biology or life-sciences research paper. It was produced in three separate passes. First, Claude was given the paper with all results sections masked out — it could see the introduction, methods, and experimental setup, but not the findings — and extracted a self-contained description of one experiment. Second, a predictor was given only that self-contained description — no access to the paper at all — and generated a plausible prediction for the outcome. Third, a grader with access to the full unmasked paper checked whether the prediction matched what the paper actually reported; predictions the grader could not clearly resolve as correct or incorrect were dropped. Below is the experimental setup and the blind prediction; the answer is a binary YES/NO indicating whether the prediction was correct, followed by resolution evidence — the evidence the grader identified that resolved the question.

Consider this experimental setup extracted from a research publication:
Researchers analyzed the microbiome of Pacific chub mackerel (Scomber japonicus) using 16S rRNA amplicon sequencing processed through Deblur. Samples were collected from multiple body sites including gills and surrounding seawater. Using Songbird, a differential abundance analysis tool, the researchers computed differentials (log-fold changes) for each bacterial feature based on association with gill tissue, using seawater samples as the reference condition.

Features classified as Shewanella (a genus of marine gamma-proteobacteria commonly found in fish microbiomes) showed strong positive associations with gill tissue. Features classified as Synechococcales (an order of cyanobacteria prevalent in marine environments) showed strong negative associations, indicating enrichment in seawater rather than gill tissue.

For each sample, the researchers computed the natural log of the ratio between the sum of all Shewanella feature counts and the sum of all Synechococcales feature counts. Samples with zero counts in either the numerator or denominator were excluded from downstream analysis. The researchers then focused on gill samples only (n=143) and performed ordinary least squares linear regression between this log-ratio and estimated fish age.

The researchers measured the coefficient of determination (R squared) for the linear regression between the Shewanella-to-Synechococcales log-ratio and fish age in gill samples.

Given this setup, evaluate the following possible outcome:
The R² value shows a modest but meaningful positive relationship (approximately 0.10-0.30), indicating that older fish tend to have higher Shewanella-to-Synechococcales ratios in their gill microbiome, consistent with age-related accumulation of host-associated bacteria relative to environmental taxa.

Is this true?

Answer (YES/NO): NO